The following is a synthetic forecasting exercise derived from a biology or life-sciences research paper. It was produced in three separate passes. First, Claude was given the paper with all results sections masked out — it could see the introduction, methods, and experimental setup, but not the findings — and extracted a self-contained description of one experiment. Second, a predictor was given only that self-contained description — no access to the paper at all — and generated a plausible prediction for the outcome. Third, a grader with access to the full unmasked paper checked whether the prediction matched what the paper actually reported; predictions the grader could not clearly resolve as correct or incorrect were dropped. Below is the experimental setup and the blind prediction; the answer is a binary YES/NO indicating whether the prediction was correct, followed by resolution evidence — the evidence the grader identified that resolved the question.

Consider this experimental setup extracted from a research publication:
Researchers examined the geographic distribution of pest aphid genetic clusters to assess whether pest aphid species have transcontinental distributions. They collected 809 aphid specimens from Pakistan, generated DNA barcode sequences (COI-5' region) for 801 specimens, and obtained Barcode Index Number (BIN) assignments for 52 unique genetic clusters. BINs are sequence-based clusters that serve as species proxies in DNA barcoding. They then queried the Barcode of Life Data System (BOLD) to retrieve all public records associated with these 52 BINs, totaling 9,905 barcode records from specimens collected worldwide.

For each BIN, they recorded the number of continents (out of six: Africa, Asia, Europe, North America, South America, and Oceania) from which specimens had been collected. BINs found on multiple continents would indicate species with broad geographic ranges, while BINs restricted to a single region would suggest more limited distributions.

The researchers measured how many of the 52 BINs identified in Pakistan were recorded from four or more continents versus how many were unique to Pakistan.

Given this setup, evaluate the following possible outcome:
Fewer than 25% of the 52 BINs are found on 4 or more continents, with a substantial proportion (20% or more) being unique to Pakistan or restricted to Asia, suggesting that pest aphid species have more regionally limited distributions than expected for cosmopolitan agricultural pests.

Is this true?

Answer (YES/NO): NO